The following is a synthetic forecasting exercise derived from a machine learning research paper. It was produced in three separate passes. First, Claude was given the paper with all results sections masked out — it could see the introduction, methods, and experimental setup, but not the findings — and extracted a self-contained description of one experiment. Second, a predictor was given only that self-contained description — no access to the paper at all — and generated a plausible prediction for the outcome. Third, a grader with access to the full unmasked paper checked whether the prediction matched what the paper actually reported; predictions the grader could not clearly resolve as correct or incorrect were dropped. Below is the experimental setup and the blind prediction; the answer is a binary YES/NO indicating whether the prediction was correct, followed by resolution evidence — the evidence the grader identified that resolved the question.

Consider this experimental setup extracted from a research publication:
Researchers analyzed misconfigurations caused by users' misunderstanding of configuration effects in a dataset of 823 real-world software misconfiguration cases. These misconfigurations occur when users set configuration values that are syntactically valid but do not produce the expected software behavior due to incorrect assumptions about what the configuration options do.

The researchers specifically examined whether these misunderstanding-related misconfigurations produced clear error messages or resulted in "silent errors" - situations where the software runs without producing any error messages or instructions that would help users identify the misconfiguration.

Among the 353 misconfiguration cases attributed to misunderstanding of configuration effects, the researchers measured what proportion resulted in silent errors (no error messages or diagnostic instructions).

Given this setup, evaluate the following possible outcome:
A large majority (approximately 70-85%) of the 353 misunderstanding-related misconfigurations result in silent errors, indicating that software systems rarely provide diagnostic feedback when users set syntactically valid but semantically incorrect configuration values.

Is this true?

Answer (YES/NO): NO